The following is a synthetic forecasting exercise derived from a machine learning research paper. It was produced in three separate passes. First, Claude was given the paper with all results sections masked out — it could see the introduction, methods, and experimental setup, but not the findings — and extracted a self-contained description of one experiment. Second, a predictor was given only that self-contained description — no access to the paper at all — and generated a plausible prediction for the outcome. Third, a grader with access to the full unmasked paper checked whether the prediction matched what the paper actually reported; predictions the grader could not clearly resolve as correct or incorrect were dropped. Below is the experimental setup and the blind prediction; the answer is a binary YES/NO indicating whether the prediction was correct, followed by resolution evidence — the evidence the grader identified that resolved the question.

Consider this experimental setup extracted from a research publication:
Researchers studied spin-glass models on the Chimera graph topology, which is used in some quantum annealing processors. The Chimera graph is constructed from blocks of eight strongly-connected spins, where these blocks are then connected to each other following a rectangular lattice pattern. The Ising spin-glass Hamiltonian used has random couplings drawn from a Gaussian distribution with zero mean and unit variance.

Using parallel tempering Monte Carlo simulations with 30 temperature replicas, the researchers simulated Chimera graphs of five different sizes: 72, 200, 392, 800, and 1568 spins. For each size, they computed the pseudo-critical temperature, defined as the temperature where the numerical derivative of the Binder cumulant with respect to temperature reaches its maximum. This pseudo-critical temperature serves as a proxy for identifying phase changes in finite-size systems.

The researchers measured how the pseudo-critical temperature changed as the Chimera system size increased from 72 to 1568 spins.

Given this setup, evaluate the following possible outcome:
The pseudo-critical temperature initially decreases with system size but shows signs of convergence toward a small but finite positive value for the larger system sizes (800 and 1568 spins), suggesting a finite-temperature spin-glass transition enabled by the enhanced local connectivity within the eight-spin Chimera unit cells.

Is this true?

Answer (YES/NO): NO